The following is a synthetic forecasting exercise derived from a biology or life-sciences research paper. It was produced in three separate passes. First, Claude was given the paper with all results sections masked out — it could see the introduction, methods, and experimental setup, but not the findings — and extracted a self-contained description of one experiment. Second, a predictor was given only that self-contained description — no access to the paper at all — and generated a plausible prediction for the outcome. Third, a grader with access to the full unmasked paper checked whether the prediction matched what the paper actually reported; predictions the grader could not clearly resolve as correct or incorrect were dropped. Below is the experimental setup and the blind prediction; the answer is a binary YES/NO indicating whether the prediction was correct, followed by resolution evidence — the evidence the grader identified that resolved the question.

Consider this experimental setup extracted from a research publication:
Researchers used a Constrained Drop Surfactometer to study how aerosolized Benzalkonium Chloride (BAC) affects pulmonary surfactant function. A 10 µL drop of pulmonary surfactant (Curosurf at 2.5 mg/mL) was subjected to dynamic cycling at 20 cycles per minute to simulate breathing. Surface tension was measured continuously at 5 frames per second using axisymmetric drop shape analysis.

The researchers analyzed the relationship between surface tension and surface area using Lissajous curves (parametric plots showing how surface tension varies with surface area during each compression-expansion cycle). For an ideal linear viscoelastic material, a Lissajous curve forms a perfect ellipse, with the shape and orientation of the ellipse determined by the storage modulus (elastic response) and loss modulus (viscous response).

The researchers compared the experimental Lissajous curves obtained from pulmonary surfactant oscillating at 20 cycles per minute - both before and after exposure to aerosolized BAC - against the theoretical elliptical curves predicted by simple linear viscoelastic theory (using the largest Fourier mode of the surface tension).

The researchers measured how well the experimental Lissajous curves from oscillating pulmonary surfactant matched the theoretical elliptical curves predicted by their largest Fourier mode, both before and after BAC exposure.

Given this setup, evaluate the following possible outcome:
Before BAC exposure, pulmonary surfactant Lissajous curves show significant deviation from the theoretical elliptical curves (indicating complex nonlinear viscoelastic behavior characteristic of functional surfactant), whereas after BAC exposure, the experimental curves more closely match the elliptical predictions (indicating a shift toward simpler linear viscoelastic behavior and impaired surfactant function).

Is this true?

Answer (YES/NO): NO